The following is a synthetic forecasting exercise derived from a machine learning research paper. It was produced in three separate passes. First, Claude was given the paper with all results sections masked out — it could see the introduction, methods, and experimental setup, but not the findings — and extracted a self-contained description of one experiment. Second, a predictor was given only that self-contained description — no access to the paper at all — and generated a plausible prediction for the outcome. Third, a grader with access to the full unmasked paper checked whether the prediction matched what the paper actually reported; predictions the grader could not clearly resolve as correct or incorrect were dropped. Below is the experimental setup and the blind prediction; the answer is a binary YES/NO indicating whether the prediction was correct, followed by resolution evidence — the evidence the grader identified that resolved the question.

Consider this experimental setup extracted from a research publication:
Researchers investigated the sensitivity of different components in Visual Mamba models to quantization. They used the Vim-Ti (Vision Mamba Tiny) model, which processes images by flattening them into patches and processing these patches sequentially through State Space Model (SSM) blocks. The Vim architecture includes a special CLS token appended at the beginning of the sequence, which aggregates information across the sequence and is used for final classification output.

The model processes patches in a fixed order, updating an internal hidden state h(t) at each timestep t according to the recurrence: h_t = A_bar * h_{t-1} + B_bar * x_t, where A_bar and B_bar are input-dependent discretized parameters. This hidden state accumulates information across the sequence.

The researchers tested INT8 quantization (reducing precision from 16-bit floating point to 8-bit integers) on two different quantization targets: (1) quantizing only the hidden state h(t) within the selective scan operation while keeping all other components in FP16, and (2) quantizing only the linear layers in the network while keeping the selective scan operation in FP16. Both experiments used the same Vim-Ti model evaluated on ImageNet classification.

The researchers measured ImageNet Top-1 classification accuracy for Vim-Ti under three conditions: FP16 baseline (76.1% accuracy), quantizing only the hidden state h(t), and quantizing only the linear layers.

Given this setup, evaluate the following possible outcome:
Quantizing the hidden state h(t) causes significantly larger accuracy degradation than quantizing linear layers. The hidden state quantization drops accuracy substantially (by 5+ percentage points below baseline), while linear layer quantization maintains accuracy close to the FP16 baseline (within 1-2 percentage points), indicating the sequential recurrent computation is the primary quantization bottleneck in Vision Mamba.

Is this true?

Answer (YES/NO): NO